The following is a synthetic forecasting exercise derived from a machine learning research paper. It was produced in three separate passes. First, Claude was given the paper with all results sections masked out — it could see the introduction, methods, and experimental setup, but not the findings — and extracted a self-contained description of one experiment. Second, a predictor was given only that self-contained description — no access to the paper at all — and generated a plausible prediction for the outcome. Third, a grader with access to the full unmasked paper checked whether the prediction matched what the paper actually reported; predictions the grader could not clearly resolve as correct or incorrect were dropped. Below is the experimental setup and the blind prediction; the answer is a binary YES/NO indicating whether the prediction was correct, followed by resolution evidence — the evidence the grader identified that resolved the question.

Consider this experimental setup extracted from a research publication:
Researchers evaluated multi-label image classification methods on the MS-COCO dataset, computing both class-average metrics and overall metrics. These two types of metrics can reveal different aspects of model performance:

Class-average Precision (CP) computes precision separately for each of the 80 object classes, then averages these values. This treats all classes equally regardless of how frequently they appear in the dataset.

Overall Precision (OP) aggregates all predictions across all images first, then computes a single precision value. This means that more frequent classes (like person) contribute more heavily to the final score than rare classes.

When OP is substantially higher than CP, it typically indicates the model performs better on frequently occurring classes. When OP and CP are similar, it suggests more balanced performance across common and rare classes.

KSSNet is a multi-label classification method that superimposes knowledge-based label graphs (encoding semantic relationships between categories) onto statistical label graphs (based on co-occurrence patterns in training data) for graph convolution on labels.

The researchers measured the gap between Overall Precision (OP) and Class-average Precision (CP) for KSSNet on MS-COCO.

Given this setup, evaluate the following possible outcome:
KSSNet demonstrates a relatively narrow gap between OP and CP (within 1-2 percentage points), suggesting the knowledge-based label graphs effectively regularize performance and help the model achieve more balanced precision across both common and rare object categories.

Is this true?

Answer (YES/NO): NO